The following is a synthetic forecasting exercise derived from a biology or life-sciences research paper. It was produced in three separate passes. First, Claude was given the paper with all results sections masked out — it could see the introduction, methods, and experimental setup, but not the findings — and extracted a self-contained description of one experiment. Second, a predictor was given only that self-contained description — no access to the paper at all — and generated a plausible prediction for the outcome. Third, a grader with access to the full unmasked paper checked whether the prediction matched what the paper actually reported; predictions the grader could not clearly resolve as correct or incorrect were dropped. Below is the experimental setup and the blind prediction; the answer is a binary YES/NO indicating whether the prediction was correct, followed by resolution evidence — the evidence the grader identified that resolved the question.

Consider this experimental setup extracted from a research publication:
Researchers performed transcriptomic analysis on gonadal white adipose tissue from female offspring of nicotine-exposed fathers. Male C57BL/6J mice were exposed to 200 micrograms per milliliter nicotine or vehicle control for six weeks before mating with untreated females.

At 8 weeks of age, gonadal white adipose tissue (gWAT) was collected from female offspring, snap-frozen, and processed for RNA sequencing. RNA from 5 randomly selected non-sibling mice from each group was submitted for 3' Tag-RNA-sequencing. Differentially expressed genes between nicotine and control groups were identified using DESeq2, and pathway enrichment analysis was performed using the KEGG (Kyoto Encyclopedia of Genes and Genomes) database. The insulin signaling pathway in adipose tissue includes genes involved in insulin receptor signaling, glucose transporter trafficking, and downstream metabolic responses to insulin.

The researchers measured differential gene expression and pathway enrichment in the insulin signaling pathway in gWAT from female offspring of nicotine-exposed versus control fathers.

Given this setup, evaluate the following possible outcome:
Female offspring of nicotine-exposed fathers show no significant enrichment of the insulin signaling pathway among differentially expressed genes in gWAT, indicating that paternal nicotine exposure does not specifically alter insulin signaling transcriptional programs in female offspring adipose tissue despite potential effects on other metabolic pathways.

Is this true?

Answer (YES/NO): NO